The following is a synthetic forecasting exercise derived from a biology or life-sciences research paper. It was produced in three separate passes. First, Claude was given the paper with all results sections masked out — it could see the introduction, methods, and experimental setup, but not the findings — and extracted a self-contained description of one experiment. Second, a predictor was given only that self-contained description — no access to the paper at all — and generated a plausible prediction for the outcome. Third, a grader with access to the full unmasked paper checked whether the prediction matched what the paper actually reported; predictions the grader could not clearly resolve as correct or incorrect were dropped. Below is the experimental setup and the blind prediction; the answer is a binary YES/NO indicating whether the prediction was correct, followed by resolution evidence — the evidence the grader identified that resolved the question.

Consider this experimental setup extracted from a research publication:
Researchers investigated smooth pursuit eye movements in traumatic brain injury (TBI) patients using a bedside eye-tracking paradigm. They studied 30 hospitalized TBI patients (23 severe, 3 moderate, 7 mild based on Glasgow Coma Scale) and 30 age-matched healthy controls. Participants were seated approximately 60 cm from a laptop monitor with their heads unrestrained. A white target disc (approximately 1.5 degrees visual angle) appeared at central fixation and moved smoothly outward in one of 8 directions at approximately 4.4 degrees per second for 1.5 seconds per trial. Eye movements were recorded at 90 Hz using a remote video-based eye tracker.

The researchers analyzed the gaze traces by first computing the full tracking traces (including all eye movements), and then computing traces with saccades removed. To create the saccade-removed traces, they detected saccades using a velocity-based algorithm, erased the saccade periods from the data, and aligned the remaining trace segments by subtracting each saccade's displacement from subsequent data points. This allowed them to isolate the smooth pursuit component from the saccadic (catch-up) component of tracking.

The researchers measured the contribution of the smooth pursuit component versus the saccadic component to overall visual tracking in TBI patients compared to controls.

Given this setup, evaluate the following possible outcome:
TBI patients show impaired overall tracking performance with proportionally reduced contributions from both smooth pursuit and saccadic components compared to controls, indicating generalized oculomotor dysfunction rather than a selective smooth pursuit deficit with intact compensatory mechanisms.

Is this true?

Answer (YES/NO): NO